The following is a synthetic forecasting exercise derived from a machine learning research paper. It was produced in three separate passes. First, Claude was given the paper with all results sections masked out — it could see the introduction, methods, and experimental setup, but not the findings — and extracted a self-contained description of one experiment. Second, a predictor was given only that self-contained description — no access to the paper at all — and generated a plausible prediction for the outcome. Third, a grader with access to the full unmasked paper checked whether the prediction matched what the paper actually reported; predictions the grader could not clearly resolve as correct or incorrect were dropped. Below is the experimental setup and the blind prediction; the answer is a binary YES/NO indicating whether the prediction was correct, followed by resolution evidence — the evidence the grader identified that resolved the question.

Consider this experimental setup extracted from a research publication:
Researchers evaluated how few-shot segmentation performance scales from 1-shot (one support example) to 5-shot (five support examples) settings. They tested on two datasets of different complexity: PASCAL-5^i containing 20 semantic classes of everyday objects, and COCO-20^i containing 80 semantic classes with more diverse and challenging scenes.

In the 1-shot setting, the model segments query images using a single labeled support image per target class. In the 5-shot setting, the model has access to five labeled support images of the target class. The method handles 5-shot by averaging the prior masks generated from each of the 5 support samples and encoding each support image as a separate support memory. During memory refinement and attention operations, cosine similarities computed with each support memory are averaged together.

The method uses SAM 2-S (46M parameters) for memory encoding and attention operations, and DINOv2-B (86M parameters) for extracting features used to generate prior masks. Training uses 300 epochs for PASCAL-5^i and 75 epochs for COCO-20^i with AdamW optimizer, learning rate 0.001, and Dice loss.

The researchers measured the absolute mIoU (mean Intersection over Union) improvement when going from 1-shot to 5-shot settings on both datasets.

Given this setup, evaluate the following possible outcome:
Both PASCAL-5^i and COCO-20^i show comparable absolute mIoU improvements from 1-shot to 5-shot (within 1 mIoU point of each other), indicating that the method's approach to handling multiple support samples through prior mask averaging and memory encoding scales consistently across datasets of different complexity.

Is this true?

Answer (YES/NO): NO